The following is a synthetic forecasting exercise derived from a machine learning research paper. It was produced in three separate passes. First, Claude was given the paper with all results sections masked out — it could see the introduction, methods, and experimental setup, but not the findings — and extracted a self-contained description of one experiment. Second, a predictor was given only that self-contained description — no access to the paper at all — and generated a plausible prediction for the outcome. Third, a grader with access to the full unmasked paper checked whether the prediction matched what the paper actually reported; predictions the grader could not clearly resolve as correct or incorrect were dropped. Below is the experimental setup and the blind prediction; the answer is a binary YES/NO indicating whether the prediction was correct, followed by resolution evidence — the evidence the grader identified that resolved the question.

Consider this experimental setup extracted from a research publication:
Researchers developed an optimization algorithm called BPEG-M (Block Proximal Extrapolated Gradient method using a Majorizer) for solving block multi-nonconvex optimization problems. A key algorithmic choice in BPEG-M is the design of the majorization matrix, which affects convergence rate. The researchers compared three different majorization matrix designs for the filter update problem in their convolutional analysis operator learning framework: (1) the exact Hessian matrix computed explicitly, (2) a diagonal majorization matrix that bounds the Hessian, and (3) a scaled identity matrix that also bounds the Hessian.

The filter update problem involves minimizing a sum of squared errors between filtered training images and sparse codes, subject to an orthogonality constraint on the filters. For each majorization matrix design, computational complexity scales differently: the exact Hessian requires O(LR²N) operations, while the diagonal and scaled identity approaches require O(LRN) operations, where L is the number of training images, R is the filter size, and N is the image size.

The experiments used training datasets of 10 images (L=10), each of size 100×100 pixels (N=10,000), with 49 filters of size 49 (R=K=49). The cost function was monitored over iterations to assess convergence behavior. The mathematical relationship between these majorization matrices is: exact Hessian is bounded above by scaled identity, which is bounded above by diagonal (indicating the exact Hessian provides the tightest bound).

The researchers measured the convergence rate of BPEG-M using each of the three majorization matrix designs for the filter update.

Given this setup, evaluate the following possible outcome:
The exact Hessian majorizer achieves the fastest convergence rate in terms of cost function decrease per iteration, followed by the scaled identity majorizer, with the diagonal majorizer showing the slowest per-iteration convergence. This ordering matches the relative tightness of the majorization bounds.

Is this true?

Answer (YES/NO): YES